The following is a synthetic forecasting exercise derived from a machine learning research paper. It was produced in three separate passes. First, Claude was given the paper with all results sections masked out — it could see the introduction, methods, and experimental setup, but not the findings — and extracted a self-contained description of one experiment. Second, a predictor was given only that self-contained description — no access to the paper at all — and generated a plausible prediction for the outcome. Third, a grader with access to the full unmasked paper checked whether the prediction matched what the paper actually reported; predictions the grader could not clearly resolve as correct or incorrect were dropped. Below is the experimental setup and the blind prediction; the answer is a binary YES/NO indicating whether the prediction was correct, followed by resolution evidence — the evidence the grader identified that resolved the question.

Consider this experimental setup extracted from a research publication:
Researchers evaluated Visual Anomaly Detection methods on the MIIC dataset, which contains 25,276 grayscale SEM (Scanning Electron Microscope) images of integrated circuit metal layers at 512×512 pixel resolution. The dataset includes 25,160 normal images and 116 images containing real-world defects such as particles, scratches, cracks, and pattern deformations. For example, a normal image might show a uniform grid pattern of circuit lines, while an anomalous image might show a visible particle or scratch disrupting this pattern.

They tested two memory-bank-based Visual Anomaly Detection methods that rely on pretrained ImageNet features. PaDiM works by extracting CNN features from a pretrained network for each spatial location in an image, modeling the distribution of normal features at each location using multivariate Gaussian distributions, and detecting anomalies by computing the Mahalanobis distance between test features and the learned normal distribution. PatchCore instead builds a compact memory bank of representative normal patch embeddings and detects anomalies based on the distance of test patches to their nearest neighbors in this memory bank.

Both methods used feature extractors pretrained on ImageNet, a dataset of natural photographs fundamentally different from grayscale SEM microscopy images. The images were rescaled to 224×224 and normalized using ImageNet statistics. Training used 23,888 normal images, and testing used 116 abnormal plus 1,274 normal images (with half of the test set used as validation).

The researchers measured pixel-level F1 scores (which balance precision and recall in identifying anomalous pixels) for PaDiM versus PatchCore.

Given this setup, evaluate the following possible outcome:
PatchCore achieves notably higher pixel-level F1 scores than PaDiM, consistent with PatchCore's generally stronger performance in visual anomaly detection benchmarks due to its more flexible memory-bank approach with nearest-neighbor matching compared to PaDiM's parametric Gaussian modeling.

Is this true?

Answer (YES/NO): YES